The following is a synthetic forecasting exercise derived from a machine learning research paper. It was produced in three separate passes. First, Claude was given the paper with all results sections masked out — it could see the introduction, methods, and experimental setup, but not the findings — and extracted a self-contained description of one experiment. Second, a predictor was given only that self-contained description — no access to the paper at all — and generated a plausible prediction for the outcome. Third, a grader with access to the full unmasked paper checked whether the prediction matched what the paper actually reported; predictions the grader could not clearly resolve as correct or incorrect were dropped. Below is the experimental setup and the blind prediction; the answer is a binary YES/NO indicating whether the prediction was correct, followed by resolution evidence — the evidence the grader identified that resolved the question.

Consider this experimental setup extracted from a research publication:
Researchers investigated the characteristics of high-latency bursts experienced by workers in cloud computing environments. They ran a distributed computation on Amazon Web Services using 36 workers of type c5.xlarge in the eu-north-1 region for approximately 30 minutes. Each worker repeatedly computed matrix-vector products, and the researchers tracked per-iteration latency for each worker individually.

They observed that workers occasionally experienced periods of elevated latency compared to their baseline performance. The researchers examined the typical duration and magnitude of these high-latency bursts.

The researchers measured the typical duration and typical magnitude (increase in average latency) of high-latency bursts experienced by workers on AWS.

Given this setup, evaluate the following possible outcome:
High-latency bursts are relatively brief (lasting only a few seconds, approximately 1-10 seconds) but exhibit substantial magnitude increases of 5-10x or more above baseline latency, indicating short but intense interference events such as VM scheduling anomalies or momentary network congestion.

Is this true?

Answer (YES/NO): NO